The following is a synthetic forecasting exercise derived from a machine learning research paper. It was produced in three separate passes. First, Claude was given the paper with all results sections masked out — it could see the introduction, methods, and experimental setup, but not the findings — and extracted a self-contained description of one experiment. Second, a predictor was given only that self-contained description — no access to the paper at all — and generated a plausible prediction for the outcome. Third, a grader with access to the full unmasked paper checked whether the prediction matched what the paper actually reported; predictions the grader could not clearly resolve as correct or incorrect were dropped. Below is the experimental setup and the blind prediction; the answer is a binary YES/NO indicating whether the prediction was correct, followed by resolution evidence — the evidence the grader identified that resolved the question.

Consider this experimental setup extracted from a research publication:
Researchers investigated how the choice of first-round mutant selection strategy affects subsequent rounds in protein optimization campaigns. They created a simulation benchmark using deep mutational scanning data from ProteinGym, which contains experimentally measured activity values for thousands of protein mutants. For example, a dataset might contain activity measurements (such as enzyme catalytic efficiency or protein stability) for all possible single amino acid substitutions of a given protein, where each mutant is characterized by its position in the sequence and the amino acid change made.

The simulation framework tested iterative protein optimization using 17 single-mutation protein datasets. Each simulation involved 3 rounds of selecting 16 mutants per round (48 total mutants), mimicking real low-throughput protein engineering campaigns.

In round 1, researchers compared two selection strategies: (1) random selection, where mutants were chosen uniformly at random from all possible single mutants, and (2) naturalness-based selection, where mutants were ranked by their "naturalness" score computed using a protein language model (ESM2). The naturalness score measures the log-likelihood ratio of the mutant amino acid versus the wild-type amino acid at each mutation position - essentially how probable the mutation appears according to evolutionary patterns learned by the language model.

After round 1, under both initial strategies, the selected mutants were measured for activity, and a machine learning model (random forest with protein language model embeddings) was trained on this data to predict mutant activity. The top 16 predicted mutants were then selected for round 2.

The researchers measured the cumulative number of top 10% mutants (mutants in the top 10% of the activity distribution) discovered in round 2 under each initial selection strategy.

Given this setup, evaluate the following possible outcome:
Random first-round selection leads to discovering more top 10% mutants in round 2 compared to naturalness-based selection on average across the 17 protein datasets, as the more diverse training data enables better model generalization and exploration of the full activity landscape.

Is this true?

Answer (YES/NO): NO